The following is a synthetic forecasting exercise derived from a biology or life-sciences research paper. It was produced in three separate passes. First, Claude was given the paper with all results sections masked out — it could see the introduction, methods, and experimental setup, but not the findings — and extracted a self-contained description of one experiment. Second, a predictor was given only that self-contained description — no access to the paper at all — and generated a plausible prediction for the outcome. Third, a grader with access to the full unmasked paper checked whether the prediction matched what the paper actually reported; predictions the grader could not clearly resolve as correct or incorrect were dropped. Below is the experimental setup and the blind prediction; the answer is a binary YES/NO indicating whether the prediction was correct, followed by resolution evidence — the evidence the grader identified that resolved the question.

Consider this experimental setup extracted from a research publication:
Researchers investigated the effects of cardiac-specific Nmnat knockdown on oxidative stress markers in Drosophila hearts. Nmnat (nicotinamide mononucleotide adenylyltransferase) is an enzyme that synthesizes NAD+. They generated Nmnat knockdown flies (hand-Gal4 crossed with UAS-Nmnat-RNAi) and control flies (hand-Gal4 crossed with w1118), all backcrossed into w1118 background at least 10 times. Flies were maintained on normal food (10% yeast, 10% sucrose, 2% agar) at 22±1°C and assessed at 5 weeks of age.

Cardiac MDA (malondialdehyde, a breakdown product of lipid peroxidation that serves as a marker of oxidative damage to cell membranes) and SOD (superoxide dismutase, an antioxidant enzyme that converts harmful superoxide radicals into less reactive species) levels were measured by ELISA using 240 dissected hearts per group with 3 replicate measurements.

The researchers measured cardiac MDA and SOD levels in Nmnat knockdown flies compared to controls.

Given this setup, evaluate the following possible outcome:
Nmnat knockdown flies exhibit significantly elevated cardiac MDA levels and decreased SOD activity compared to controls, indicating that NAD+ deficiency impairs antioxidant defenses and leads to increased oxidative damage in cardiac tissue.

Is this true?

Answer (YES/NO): YES